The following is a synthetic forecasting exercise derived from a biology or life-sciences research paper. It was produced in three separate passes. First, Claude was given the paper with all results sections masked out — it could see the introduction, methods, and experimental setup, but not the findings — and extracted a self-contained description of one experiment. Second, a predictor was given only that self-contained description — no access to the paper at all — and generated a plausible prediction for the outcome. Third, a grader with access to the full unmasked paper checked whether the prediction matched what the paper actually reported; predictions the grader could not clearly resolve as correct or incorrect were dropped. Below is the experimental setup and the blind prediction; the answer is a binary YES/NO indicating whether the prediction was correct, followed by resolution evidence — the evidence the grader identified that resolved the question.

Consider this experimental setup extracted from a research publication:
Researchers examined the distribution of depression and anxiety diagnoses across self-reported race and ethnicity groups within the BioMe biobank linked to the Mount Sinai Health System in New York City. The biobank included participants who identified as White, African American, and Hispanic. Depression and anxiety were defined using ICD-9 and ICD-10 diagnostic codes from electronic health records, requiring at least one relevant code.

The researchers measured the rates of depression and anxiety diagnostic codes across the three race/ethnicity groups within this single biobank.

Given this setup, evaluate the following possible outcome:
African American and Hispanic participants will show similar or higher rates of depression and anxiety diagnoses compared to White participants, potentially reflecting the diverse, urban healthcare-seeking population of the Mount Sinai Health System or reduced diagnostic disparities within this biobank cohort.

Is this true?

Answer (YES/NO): NO